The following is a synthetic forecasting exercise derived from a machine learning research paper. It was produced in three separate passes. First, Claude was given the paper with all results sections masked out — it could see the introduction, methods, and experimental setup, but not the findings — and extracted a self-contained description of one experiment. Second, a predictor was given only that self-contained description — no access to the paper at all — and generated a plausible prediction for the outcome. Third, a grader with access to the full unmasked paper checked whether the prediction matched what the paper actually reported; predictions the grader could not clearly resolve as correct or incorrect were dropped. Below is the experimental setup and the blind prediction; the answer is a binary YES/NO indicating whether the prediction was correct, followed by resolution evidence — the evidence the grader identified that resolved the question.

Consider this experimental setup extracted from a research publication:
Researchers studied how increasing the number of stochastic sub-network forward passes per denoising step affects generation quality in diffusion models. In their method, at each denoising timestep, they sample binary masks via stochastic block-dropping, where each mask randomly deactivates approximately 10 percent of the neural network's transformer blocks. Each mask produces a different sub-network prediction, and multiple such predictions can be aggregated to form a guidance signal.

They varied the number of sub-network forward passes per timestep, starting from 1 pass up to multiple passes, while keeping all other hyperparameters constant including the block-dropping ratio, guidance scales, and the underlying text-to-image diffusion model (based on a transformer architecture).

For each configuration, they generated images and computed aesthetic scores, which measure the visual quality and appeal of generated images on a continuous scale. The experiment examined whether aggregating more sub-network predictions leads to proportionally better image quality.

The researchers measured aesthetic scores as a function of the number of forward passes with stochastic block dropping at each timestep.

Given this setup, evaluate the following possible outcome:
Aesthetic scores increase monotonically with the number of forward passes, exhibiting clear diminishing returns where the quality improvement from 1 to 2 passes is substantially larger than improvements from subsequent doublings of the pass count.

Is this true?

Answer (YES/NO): NO